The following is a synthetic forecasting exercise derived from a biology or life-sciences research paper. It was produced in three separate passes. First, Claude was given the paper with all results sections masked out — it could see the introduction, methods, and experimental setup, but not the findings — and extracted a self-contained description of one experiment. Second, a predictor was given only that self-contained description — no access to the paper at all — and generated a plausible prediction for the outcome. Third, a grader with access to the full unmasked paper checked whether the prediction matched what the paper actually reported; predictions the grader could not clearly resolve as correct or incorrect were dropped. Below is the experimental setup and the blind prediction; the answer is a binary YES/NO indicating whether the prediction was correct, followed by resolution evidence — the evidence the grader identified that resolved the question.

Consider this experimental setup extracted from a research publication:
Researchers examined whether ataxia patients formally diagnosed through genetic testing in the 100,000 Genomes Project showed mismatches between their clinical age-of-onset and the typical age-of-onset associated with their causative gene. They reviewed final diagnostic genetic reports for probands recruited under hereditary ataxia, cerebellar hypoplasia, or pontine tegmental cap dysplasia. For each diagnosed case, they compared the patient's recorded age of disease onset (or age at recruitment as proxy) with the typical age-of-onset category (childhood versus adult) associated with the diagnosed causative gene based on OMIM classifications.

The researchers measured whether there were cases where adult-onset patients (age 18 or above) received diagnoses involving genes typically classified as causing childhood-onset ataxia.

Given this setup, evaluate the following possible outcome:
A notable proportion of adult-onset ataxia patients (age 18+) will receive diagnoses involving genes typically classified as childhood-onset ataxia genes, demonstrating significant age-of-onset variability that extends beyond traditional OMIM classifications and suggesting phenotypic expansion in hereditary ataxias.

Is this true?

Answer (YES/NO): NO